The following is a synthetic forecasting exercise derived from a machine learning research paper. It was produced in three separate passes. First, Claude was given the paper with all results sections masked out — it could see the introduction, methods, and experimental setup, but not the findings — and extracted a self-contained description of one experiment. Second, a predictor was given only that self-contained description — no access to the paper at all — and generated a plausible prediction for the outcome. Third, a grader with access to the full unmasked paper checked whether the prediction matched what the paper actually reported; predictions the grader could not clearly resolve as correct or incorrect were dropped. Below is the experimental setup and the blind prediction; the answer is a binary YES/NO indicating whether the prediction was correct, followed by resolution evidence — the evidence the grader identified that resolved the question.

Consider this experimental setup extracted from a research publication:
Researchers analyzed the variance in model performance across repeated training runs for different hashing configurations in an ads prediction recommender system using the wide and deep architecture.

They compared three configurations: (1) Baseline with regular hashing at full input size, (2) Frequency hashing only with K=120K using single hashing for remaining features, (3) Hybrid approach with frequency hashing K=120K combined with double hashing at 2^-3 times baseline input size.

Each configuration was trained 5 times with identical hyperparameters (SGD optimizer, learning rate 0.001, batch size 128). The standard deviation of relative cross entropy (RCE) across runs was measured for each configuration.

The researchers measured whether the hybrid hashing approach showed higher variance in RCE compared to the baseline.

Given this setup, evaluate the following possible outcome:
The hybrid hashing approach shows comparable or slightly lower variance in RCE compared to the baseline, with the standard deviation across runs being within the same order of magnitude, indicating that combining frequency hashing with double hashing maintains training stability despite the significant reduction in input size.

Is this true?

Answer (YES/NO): YES